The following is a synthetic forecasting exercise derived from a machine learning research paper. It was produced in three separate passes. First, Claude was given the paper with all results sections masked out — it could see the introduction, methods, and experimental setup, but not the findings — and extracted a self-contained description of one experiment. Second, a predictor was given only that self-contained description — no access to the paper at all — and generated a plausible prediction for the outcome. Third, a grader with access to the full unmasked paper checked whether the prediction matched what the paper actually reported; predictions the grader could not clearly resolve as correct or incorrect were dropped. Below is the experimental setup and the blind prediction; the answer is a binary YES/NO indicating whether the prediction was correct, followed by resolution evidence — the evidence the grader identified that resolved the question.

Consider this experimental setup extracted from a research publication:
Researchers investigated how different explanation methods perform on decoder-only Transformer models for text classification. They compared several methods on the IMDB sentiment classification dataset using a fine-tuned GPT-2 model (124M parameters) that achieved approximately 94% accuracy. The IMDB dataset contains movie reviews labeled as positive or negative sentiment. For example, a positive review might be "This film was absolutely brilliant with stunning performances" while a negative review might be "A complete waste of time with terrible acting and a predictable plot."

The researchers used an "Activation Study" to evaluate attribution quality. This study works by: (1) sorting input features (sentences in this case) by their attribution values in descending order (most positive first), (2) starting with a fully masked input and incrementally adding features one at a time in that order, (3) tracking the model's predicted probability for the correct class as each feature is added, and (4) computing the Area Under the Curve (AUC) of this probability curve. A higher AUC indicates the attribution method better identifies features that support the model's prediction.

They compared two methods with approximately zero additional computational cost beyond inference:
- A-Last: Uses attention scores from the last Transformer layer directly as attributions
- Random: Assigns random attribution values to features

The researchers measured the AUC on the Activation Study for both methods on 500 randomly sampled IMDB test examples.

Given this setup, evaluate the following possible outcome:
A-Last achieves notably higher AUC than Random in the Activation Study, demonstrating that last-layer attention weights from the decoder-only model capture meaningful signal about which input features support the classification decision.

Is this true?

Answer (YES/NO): NO